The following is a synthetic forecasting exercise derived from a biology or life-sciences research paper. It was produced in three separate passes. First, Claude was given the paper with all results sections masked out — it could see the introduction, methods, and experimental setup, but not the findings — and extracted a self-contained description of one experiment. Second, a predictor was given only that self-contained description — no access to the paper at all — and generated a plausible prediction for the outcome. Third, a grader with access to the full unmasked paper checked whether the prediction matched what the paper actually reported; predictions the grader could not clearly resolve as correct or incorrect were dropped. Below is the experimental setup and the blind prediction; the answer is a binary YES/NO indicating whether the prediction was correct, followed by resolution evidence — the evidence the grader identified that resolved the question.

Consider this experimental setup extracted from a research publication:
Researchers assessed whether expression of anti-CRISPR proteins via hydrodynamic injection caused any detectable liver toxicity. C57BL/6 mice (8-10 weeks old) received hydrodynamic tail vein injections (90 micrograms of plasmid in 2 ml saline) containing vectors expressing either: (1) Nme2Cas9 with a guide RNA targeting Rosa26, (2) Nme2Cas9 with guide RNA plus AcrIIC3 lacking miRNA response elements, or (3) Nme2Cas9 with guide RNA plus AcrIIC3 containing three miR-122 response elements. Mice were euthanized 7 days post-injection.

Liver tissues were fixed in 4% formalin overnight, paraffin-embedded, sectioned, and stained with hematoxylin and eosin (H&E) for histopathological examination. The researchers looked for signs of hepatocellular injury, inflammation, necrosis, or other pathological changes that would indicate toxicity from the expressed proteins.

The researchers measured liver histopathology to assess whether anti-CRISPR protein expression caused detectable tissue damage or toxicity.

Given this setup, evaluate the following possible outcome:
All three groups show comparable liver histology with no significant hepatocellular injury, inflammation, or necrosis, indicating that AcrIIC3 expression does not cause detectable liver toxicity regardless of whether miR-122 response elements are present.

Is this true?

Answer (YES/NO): YES